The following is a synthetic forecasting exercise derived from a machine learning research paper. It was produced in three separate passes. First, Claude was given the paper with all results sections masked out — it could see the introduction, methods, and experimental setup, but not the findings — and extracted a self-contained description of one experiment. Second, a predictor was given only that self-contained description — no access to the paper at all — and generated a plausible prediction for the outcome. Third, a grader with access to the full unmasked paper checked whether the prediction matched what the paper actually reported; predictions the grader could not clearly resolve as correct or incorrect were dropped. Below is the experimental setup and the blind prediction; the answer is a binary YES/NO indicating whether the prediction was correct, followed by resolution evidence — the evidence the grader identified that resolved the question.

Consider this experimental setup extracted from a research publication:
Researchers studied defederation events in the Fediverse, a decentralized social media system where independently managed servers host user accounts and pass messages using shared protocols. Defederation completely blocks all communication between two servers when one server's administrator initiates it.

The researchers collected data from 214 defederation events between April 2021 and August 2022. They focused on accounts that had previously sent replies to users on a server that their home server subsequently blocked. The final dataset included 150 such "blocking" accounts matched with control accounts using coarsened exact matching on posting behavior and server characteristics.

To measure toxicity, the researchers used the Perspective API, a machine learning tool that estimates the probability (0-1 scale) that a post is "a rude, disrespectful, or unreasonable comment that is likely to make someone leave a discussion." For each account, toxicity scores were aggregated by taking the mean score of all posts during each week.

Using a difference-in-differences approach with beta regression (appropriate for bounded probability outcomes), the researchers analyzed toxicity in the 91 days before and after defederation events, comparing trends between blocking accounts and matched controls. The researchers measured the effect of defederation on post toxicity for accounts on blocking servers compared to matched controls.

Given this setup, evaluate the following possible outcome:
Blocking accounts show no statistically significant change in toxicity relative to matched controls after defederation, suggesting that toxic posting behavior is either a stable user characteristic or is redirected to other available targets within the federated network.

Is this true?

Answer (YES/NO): YES